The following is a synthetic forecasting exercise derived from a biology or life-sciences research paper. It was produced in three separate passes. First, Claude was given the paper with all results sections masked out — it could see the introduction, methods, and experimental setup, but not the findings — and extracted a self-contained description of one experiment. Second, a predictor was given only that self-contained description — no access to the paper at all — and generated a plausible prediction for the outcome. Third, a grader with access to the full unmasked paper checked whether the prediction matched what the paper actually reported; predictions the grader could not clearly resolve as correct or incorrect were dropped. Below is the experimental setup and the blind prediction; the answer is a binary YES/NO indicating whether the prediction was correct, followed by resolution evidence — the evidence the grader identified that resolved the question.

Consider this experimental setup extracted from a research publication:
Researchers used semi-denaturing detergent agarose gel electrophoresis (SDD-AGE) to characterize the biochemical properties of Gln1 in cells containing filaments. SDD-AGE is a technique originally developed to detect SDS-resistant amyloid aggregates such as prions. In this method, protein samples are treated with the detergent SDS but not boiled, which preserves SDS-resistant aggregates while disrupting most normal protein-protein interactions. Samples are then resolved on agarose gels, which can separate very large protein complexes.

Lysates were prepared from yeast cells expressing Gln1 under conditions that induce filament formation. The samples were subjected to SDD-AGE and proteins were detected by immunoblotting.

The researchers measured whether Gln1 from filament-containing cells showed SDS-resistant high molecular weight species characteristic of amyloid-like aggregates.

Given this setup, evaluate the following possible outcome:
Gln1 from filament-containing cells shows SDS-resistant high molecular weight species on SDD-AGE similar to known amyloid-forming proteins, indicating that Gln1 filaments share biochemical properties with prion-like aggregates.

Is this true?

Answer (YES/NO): NO